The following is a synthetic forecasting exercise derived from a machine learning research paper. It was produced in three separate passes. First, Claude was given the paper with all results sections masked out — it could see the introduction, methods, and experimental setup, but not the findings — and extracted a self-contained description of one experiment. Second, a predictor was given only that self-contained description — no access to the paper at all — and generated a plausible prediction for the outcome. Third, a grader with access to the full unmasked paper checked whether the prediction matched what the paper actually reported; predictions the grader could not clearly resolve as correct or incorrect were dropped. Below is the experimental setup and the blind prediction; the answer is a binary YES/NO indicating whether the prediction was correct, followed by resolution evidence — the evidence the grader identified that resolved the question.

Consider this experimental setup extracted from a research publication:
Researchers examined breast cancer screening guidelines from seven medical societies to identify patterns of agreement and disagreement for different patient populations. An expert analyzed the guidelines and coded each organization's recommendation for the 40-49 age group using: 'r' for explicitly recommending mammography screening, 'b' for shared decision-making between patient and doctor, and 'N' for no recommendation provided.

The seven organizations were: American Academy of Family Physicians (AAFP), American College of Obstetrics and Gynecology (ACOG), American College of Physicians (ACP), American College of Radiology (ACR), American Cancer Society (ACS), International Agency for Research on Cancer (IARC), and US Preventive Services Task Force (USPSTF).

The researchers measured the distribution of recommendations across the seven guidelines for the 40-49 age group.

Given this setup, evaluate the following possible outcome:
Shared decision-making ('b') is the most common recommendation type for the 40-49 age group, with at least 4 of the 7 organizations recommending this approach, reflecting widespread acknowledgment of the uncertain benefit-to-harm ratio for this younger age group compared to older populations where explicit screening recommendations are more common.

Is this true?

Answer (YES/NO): YES